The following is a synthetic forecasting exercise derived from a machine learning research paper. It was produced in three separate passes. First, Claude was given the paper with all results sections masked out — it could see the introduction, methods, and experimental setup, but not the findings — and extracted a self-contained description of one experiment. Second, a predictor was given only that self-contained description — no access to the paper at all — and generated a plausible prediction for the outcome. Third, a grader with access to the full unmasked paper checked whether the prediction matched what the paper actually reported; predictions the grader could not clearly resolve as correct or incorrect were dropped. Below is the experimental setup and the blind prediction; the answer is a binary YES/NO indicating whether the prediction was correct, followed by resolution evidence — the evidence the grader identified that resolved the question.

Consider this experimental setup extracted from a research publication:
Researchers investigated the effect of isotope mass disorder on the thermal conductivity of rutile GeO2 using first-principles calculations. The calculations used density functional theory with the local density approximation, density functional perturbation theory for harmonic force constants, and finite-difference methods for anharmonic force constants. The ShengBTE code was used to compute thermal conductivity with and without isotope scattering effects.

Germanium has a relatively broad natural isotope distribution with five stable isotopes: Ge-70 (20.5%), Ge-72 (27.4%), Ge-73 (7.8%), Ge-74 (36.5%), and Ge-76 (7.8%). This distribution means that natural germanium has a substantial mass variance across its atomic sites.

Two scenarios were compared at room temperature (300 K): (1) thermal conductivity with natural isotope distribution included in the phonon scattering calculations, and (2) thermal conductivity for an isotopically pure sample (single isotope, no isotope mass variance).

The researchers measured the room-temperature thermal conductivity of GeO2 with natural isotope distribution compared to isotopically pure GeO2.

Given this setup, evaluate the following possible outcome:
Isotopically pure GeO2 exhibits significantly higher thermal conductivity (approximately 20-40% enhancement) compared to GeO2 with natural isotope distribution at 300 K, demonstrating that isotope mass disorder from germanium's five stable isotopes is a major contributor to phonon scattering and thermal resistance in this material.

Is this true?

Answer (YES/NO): NO